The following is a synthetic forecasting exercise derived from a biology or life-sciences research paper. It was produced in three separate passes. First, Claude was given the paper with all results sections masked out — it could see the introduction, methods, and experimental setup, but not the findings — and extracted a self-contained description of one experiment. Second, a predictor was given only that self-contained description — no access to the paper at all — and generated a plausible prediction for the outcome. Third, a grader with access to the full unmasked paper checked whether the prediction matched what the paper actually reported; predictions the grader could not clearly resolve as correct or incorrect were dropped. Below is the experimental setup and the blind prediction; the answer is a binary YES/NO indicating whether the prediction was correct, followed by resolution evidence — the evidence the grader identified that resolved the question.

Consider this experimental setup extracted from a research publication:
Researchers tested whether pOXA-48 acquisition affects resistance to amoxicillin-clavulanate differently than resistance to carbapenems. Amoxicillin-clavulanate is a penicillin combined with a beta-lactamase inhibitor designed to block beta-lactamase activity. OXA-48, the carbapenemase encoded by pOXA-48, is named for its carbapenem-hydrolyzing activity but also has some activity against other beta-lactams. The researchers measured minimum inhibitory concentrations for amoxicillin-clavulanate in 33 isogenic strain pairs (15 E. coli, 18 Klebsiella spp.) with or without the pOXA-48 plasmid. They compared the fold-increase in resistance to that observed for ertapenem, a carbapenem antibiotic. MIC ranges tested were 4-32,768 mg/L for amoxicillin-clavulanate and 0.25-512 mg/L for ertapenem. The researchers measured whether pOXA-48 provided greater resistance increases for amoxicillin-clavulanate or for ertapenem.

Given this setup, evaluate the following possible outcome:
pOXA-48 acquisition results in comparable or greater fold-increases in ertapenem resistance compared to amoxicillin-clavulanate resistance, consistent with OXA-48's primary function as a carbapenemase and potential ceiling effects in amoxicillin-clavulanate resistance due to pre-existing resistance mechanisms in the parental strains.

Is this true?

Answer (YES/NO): NO